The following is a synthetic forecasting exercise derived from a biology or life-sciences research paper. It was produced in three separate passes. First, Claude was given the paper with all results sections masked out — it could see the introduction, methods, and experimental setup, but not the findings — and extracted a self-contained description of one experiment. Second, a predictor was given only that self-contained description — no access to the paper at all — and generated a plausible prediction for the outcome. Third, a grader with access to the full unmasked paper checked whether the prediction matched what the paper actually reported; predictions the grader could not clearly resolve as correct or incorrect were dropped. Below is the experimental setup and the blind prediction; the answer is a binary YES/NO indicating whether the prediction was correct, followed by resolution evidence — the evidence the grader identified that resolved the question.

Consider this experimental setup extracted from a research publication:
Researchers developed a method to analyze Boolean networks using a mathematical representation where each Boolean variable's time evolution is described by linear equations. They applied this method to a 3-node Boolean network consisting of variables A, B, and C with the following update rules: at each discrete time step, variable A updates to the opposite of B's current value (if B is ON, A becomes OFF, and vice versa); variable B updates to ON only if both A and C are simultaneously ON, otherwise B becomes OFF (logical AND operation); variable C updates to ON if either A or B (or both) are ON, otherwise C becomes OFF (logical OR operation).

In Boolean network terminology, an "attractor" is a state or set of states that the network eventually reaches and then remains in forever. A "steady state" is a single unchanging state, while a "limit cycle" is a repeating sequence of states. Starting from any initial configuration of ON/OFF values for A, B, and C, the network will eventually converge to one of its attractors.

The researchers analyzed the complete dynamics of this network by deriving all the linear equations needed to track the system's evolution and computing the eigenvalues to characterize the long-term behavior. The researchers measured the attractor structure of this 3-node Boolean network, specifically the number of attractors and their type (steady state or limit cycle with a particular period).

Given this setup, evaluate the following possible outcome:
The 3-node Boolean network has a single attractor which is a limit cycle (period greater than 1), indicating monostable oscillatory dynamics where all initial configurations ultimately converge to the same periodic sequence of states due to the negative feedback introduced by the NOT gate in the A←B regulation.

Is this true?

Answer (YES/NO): YES